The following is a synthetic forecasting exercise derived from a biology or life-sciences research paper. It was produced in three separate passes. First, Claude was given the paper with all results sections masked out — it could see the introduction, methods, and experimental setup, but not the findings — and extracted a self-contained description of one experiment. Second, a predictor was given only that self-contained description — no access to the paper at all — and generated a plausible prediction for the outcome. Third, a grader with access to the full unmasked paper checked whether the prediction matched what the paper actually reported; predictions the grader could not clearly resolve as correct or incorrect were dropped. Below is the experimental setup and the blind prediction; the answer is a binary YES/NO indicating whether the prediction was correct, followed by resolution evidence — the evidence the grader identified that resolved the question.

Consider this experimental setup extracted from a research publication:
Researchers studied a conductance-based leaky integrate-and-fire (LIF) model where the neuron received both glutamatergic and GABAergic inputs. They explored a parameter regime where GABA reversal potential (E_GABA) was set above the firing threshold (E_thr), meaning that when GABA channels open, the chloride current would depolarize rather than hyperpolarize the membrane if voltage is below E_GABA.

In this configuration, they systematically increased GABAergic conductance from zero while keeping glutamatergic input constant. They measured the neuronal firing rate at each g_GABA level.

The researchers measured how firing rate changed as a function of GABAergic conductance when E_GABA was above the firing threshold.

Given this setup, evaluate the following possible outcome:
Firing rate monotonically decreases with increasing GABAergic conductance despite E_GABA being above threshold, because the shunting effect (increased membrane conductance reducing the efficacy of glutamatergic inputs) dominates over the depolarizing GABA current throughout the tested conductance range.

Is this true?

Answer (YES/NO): NO